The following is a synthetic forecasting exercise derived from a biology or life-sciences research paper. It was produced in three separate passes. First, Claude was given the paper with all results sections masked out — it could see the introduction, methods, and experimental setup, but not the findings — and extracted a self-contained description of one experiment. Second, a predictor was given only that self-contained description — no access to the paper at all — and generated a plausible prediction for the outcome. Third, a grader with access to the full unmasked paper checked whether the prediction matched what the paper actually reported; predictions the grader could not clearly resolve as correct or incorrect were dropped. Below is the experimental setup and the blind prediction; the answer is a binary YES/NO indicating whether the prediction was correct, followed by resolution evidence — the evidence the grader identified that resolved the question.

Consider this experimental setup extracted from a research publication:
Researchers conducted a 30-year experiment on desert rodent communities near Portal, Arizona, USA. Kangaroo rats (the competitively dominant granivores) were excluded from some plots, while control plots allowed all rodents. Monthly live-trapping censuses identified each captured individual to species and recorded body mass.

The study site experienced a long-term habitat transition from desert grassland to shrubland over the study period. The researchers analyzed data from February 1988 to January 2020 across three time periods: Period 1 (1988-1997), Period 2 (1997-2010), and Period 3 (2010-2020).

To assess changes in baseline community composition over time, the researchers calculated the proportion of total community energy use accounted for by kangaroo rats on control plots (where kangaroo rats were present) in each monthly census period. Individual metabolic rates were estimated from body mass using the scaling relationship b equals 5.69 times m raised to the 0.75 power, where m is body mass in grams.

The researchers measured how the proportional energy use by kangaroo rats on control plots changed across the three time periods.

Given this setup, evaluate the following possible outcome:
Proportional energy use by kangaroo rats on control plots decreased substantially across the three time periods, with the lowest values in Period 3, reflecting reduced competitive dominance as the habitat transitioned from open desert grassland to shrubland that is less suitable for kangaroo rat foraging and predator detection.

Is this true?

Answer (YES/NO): NO